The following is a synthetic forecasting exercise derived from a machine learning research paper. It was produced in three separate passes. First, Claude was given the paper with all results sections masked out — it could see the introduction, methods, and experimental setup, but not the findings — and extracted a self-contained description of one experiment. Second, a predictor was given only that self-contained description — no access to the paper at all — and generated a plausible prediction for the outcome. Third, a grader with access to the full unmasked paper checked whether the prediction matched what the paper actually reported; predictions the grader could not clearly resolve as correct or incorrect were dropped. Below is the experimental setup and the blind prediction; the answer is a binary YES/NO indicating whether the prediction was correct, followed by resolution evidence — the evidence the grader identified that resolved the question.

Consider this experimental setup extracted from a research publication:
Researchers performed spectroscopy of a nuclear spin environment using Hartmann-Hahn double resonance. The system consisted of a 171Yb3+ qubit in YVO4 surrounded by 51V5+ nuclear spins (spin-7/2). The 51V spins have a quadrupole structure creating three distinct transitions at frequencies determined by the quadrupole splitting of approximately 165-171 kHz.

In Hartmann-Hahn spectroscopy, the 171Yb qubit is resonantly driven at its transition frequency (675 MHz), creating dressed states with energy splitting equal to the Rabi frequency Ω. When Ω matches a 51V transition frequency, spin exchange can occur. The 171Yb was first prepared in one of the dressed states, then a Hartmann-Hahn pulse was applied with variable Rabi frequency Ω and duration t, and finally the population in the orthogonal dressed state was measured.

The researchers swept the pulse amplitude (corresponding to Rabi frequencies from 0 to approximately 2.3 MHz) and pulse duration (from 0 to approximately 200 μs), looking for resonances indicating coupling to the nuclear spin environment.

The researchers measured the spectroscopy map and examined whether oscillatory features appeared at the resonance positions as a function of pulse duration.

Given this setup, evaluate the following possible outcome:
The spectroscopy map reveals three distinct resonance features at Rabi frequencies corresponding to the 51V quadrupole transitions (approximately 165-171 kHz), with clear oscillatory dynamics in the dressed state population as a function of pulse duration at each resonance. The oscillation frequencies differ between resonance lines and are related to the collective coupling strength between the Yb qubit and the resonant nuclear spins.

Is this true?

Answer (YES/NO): NO